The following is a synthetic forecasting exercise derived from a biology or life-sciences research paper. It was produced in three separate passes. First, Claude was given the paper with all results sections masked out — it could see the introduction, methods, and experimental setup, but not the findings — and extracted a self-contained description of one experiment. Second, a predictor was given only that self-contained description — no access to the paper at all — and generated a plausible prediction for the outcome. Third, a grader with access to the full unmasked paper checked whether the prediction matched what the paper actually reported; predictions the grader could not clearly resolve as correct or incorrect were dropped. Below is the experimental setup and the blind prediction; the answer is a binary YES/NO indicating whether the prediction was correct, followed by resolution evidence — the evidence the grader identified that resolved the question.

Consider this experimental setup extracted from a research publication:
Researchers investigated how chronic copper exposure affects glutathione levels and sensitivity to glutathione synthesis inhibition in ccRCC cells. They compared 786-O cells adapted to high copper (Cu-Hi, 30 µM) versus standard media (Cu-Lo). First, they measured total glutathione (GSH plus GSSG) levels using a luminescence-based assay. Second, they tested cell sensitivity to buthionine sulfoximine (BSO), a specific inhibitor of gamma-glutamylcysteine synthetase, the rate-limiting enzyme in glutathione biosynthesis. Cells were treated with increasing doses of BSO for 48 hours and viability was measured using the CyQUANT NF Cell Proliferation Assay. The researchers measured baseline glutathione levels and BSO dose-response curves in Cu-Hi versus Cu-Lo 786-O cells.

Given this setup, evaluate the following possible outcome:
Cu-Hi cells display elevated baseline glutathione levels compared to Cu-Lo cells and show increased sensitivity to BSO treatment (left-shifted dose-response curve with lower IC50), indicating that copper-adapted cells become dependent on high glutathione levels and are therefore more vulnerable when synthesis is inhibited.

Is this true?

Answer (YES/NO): YES